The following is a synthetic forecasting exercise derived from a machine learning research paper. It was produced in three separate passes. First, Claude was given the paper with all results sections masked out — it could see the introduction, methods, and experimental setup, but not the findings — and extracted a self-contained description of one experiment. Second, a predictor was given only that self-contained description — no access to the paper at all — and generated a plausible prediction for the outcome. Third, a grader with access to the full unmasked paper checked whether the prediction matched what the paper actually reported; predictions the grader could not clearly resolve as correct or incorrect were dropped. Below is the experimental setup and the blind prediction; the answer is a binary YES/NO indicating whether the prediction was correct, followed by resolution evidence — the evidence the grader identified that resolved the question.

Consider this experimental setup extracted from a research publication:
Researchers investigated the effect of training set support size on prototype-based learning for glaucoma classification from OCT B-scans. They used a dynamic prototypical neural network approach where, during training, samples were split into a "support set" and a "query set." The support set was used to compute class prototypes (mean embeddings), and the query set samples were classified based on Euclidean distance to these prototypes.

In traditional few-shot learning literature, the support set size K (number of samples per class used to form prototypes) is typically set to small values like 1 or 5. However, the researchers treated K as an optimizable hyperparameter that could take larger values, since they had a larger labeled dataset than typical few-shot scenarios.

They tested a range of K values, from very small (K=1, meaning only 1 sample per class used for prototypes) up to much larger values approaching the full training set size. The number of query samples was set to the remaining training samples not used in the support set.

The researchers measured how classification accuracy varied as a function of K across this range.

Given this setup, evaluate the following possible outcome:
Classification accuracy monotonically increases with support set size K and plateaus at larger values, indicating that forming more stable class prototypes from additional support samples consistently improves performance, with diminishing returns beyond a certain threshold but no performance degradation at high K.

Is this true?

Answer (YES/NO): NO